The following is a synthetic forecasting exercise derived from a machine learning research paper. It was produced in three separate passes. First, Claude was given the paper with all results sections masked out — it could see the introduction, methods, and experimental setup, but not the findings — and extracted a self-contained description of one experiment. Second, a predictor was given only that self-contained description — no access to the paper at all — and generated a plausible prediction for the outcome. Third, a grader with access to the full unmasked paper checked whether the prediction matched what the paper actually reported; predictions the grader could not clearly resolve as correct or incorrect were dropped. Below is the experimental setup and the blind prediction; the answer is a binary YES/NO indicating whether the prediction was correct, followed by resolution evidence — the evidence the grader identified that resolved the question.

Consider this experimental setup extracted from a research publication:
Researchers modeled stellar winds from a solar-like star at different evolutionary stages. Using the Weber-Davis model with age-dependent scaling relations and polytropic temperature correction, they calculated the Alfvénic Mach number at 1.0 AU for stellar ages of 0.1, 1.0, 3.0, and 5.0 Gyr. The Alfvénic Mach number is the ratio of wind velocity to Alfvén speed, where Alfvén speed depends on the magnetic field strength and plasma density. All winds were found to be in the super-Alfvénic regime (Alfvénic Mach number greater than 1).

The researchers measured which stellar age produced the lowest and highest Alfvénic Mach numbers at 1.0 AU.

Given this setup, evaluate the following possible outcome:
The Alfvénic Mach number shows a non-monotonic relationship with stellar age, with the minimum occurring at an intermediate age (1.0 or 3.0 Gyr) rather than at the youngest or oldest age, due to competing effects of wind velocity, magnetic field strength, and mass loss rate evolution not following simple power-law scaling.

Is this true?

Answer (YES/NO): NO